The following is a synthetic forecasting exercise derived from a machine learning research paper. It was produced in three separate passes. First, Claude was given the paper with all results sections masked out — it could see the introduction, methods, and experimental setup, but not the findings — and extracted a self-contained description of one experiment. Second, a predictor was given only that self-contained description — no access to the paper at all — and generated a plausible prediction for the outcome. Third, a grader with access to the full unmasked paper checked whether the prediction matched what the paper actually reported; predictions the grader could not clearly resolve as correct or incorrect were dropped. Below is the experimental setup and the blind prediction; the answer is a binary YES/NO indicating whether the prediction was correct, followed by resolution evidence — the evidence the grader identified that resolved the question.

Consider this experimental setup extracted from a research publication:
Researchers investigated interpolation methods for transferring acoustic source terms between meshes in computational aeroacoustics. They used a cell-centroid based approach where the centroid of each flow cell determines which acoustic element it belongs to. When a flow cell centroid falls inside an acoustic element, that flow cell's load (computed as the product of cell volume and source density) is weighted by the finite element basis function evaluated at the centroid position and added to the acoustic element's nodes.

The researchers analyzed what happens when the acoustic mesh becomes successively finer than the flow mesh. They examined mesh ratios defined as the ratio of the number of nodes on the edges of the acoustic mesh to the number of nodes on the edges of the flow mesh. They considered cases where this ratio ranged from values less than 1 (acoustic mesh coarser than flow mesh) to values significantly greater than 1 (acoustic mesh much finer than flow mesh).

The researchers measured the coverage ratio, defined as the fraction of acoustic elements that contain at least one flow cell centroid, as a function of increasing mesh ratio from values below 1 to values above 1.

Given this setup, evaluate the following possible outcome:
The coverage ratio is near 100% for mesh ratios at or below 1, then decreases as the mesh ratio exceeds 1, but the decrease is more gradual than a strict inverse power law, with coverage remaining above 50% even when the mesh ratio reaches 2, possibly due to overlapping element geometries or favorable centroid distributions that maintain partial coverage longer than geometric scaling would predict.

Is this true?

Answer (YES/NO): NO